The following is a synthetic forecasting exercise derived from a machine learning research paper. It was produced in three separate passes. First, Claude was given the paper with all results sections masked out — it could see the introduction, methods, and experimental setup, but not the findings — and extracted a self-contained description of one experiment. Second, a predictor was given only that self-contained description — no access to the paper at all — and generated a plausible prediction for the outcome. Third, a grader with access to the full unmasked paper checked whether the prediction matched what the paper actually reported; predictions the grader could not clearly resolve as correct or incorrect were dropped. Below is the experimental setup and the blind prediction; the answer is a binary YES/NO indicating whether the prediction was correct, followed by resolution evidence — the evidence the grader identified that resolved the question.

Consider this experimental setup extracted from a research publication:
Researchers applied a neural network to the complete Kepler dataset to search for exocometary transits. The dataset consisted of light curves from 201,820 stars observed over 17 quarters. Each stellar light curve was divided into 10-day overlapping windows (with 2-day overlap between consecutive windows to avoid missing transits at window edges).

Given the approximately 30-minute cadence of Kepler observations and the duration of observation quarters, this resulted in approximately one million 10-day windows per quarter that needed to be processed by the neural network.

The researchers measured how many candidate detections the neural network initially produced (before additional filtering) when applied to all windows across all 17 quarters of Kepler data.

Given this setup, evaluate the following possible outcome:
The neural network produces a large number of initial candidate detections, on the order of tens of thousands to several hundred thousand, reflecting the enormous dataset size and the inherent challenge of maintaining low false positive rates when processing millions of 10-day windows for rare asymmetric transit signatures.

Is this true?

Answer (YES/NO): YES